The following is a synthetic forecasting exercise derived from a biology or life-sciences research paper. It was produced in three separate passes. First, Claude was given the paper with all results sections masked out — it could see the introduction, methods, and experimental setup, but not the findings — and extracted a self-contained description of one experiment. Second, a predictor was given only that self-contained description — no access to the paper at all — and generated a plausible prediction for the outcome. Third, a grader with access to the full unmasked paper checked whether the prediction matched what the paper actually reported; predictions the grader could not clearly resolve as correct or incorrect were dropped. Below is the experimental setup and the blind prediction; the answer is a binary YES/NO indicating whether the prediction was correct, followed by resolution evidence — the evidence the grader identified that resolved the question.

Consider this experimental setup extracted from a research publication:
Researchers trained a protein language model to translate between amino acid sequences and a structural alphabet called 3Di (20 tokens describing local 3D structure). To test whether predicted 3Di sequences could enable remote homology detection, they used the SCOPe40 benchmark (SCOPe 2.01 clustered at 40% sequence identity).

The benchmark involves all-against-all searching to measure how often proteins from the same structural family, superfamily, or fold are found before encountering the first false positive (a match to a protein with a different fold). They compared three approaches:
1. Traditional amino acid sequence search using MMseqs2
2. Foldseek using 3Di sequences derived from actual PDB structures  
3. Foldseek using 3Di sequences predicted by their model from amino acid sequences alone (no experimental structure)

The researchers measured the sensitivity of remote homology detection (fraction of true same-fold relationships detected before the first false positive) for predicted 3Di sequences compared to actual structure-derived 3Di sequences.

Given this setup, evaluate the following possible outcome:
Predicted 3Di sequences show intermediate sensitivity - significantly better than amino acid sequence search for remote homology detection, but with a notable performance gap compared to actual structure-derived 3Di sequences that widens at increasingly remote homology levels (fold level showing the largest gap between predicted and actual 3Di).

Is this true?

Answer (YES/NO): NO